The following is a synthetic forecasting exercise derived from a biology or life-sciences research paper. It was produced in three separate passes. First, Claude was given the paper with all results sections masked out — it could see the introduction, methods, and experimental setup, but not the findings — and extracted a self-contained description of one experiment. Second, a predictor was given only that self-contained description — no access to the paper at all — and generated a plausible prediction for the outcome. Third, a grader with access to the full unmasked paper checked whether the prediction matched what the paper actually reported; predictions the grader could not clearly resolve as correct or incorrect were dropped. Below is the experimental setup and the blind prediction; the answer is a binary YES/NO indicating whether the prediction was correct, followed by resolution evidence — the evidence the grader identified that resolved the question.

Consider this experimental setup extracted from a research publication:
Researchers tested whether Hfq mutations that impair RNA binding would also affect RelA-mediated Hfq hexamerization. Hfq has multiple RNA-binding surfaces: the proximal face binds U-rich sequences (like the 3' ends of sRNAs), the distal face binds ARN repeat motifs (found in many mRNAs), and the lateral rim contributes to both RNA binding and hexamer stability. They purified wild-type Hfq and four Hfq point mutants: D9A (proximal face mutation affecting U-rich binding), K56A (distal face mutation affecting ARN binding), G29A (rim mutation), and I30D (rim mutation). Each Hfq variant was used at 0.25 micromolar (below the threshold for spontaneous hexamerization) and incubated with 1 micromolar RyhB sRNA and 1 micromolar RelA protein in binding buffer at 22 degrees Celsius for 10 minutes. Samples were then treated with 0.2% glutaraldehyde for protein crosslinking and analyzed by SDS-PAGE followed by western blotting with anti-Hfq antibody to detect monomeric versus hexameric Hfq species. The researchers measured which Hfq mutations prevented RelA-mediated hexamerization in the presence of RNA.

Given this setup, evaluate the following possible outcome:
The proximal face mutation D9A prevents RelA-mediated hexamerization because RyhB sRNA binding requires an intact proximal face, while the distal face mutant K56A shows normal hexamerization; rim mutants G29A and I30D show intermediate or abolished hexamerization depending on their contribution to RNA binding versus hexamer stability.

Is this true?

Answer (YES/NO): NO